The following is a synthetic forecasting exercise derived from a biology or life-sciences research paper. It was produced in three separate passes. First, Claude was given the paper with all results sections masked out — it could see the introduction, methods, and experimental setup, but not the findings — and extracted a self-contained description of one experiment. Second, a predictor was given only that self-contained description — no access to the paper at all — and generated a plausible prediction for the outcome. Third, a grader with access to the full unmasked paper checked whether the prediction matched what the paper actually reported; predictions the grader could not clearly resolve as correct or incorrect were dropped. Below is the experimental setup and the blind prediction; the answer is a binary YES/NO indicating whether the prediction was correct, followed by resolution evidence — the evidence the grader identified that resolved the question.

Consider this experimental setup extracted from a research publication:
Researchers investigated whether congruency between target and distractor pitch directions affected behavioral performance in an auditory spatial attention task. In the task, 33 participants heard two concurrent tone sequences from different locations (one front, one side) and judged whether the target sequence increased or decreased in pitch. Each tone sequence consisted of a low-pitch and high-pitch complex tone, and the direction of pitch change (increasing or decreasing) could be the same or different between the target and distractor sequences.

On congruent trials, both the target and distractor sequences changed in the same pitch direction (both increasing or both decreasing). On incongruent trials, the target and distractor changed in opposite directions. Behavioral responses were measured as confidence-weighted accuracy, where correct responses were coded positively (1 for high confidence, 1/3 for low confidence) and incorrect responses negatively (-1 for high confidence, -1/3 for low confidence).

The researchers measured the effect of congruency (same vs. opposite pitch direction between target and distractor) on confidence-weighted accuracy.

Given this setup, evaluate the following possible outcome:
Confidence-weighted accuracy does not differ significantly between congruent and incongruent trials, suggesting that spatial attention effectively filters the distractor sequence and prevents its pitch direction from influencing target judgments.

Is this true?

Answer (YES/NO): NO